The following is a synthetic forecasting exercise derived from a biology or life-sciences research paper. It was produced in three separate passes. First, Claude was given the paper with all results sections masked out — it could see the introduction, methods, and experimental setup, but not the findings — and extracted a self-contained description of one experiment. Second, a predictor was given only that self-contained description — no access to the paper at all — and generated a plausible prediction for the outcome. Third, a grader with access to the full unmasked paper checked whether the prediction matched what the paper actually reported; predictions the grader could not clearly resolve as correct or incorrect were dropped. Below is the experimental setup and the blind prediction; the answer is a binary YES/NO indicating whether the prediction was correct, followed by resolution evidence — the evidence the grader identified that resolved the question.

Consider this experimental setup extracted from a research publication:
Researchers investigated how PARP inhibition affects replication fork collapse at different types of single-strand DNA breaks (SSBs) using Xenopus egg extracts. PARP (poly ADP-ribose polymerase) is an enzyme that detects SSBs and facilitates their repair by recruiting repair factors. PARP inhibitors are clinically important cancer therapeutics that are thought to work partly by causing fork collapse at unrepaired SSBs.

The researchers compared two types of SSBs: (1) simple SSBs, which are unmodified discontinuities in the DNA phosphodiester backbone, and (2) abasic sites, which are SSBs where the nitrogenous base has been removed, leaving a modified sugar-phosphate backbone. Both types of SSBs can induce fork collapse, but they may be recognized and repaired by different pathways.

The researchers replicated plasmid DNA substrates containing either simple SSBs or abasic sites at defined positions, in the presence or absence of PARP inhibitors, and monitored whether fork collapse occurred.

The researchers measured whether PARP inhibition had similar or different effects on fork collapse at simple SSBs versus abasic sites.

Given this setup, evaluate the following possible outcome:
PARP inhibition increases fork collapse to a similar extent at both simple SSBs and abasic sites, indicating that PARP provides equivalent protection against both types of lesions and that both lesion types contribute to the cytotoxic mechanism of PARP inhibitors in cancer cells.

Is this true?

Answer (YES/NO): NO